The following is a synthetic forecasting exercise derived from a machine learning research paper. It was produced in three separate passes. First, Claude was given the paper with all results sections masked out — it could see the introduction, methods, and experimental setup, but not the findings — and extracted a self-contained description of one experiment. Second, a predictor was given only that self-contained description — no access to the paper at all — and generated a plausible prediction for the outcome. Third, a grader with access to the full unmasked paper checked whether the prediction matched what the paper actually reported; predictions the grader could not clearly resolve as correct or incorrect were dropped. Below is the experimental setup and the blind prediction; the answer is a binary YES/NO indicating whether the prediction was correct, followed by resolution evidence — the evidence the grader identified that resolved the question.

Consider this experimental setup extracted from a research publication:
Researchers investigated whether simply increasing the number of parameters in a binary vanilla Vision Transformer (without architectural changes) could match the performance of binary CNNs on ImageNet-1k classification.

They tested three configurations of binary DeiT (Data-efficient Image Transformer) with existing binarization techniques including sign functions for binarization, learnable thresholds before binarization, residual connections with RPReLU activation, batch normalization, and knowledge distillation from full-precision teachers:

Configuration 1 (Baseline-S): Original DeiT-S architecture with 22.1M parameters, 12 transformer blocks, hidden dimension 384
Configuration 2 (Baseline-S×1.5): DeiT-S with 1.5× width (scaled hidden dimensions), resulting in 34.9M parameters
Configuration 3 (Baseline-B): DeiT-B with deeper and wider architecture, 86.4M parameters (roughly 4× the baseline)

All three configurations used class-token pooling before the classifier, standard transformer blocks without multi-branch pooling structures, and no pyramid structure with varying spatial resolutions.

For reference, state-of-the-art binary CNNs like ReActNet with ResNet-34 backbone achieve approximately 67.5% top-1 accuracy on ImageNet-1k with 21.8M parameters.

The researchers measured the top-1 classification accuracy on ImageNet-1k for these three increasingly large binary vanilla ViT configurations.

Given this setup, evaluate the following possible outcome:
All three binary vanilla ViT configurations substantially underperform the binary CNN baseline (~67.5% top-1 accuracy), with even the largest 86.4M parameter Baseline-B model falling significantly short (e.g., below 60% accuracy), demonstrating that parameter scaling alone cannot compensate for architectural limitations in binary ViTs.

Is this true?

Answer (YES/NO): NO